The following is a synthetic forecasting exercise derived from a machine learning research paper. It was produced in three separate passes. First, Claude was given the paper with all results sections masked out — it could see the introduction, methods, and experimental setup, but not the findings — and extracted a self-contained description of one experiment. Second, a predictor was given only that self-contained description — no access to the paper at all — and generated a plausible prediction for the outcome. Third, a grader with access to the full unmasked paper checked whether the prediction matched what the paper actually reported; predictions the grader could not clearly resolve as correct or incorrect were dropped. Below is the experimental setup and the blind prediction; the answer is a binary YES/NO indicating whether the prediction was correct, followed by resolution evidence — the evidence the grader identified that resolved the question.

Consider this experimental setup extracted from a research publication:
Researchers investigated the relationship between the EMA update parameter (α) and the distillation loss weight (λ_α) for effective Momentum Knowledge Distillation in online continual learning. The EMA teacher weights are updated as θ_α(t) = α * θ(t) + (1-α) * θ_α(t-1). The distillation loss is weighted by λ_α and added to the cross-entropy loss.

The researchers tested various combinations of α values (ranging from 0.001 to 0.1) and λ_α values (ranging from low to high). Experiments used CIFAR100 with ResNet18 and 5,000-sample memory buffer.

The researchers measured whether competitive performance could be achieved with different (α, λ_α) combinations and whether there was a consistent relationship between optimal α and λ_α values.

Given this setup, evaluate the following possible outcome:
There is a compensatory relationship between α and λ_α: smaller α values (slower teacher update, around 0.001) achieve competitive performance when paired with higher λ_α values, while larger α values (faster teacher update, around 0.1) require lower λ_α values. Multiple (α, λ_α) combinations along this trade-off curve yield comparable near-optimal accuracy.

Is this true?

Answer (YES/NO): NO